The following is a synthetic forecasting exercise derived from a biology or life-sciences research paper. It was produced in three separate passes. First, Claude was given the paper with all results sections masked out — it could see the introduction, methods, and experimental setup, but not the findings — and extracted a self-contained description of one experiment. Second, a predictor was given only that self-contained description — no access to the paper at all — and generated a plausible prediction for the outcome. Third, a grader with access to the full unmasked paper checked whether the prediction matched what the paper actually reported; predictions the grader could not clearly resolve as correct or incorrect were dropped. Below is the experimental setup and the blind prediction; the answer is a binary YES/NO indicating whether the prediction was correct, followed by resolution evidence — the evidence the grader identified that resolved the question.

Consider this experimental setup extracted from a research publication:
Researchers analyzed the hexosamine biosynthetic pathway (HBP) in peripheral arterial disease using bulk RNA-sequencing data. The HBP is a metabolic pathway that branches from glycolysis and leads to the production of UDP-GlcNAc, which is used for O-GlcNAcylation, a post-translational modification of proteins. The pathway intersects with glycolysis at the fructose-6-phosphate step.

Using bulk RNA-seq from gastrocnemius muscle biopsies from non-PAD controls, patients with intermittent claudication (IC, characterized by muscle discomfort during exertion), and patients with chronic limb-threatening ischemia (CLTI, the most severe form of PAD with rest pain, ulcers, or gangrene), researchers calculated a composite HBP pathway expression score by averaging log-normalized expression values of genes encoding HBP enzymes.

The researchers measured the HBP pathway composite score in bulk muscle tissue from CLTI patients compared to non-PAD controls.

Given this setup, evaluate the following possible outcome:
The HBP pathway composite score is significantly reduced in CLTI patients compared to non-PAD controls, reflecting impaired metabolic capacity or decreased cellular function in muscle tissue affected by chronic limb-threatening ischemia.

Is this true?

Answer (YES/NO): YES